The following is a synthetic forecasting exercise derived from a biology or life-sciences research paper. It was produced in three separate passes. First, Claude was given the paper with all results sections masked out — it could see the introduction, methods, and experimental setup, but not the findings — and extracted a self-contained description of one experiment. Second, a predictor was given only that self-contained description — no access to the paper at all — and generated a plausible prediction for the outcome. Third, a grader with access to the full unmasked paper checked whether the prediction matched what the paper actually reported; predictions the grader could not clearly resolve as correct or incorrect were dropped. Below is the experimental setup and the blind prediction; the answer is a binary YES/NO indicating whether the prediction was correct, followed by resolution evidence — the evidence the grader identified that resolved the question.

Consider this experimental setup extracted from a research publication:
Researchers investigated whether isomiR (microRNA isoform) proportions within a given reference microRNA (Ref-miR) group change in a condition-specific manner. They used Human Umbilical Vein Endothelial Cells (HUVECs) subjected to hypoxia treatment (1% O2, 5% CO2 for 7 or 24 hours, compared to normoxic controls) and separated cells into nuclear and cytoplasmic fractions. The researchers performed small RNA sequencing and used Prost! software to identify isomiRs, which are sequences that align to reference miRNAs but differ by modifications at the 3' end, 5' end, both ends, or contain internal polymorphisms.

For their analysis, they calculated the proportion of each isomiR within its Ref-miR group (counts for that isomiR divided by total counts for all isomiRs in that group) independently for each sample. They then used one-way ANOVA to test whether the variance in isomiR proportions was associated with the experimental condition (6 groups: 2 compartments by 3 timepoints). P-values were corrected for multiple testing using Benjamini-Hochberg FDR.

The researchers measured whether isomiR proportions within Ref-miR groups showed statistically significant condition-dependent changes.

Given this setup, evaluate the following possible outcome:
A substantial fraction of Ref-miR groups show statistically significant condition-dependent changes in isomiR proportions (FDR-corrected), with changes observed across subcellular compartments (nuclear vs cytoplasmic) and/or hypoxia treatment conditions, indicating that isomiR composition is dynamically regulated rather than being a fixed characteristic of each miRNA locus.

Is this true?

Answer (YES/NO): YES